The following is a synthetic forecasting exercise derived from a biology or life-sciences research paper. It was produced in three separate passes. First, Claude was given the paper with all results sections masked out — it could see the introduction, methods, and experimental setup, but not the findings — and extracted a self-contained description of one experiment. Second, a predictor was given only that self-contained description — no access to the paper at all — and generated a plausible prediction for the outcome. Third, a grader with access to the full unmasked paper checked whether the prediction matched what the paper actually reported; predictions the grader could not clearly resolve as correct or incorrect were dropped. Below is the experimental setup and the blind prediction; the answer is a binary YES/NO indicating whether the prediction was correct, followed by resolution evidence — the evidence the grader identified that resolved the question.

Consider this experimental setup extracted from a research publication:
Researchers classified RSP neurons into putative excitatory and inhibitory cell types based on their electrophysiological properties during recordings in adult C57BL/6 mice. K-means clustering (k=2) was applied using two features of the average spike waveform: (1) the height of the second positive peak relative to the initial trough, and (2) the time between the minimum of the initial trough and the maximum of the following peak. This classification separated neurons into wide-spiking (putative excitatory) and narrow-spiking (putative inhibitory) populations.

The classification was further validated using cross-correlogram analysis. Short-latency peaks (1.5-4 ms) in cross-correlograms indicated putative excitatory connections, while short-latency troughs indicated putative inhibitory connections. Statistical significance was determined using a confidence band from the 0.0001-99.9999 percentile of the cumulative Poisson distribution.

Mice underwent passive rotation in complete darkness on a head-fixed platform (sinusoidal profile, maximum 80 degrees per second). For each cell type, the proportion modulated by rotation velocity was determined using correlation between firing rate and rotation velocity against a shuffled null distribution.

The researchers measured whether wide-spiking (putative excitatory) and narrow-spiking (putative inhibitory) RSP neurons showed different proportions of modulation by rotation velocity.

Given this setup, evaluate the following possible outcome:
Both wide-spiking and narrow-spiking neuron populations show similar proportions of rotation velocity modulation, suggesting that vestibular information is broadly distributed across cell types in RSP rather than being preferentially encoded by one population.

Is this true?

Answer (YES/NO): YES